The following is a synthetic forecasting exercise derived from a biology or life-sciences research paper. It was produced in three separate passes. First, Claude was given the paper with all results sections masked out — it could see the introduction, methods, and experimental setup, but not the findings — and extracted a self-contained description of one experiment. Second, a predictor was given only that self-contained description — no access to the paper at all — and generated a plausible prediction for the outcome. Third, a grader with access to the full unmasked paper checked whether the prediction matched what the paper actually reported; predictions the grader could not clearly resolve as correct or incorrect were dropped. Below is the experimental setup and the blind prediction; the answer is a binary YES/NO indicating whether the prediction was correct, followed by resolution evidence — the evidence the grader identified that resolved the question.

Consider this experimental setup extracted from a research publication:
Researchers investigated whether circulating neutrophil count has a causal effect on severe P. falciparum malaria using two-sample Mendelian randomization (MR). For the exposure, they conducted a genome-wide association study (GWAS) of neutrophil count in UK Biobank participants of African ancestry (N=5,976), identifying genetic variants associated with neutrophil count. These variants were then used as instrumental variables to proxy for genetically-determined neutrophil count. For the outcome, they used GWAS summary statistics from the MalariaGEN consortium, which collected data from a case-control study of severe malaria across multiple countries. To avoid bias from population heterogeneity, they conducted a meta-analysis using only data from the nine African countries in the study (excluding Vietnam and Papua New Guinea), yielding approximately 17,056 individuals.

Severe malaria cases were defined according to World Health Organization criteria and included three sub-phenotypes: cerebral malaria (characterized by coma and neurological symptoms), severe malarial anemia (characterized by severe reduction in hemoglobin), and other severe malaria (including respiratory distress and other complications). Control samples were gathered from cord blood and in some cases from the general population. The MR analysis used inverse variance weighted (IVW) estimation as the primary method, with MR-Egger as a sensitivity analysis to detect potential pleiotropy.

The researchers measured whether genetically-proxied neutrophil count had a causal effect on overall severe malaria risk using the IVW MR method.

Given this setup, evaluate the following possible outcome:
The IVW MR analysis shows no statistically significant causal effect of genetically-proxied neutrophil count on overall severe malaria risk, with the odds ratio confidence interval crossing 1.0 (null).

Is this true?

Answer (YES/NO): YES